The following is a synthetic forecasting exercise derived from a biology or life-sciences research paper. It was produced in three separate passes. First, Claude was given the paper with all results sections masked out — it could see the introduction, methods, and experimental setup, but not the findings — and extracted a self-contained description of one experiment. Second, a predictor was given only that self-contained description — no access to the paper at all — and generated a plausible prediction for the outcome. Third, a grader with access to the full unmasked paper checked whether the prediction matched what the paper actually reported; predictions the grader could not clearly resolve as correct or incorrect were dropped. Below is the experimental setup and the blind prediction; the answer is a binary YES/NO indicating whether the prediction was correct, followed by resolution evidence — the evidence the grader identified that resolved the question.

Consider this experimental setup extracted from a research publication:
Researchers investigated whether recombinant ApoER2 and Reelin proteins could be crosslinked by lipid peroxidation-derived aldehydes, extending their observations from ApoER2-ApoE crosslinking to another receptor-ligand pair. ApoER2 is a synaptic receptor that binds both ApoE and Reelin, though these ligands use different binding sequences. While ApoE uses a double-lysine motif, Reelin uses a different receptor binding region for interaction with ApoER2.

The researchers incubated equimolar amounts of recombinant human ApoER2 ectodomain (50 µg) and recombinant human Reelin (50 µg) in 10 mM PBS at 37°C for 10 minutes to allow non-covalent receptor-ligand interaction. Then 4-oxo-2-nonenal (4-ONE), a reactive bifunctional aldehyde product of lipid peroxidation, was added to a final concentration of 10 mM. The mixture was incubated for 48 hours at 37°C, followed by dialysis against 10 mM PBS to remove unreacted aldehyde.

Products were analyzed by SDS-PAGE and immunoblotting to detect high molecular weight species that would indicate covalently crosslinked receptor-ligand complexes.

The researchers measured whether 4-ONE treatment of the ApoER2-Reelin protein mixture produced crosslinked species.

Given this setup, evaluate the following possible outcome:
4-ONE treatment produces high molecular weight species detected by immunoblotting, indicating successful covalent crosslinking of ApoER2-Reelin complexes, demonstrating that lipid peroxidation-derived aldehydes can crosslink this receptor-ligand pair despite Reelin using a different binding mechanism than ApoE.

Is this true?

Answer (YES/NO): YES